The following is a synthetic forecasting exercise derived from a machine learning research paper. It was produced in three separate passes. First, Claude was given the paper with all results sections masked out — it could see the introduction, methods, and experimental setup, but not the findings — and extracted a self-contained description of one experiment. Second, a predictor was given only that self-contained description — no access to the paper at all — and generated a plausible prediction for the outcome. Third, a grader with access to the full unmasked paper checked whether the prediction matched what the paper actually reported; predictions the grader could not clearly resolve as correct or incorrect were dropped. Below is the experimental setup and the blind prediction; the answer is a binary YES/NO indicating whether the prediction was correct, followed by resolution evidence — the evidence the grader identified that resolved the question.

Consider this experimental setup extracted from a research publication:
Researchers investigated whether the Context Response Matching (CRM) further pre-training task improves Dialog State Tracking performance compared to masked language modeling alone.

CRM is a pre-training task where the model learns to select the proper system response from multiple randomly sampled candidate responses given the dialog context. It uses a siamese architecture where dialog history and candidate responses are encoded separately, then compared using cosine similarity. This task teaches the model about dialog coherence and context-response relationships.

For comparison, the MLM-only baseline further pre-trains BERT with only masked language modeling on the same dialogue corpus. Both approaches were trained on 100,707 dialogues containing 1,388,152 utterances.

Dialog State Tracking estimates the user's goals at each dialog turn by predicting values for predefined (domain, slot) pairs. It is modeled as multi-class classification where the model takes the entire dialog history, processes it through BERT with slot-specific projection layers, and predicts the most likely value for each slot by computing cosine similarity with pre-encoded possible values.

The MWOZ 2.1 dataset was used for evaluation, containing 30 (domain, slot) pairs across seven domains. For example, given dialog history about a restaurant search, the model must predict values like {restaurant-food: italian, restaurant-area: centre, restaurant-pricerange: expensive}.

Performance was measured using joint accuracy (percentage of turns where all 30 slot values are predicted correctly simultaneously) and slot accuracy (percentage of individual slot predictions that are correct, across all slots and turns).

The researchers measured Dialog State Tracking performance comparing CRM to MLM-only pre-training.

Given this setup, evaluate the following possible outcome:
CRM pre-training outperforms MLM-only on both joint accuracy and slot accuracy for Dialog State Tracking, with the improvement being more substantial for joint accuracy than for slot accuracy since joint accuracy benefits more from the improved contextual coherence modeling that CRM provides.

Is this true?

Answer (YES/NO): NO